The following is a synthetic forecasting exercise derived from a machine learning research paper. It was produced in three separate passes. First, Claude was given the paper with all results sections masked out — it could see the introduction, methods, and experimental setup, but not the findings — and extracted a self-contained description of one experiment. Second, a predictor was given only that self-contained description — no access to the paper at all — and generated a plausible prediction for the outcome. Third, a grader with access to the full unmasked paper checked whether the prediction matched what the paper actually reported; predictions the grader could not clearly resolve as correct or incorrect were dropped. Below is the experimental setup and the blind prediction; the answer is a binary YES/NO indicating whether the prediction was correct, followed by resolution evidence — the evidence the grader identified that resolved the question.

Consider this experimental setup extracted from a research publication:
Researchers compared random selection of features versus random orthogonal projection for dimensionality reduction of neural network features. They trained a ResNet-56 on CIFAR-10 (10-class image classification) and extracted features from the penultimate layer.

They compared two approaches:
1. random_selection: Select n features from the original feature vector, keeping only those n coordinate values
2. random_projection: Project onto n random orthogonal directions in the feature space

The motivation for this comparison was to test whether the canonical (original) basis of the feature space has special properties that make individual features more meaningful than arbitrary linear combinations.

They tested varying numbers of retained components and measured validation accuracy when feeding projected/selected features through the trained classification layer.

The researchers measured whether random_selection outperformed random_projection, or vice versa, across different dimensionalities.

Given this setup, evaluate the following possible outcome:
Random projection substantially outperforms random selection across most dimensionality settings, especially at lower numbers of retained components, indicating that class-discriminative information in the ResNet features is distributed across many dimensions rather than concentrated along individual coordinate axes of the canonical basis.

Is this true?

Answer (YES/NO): NO